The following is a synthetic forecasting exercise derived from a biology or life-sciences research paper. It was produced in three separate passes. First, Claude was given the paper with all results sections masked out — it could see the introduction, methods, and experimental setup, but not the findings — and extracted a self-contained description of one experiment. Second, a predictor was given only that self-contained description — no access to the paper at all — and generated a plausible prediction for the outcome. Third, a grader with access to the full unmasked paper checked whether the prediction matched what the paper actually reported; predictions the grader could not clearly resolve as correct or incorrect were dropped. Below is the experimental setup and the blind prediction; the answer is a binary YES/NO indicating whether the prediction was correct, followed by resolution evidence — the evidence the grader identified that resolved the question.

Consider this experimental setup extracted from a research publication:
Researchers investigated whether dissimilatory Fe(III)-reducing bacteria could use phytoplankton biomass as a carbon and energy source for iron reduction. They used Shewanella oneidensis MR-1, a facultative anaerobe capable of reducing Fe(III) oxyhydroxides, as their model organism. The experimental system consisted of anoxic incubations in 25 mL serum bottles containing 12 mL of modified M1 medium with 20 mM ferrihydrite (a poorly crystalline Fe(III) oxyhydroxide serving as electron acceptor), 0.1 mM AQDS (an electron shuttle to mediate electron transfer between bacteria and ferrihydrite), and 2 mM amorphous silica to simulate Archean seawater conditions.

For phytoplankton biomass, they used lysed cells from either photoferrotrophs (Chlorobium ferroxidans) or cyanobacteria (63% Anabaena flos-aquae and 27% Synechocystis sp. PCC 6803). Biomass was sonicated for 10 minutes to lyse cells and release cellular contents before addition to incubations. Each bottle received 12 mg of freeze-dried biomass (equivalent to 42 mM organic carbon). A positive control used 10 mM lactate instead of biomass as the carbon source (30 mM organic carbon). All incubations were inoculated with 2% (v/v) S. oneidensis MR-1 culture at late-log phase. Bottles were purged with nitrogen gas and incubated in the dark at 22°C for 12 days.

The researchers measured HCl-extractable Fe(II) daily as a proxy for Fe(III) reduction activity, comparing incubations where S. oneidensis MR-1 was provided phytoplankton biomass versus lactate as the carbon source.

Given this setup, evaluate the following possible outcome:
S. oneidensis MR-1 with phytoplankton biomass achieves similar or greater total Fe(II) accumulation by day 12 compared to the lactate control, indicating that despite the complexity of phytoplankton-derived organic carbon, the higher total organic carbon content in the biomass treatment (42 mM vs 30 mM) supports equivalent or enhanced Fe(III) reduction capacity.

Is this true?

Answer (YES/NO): NO